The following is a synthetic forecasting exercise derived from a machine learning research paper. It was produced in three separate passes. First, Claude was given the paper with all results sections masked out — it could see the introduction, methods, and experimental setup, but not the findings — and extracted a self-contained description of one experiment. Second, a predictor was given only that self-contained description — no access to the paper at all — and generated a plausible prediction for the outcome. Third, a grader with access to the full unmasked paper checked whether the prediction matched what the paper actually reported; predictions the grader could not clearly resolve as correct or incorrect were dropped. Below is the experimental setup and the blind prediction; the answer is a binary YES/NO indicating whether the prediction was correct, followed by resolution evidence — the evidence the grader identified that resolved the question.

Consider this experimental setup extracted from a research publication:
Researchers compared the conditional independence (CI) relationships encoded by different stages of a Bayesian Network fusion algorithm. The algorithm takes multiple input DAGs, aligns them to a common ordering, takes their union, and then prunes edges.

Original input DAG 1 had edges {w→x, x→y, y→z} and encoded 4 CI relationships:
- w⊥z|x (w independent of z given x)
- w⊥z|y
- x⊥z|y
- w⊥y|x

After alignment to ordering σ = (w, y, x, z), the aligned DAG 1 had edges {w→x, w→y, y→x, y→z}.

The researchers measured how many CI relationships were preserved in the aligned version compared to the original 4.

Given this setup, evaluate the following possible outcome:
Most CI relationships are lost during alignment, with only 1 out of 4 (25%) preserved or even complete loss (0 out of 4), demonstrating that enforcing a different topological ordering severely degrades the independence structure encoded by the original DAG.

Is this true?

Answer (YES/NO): NO